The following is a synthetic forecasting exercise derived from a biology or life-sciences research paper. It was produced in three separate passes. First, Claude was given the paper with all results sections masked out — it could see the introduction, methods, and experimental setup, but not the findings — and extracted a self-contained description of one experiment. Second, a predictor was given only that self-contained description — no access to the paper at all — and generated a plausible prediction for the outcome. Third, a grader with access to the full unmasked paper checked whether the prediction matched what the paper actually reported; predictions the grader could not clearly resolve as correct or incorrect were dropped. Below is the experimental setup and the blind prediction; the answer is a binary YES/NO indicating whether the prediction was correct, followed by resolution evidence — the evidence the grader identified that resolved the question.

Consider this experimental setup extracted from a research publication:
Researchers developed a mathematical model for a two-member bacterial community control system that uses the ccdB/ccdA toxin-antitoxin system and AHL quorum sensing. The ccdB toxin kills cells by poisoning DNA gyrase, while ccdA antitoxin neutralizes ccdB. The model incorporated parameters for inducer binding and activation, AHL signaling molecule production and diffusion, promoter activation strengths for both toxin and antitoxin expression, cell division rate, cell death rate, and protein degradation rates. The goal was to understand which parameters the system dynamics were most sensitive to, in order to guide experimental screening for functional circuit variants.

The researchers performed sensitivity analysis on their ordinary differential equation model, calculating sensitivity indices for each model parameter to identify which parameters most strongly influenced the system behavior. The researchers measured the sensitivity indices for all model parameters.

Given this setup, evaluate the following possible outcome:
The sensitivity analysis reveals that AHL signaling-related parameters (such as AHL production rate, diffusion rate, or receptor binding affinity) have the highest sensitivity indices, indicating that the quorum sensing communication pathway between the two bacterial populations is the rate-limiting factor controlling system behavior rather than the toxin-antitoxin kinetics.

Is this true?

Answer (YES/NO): NO